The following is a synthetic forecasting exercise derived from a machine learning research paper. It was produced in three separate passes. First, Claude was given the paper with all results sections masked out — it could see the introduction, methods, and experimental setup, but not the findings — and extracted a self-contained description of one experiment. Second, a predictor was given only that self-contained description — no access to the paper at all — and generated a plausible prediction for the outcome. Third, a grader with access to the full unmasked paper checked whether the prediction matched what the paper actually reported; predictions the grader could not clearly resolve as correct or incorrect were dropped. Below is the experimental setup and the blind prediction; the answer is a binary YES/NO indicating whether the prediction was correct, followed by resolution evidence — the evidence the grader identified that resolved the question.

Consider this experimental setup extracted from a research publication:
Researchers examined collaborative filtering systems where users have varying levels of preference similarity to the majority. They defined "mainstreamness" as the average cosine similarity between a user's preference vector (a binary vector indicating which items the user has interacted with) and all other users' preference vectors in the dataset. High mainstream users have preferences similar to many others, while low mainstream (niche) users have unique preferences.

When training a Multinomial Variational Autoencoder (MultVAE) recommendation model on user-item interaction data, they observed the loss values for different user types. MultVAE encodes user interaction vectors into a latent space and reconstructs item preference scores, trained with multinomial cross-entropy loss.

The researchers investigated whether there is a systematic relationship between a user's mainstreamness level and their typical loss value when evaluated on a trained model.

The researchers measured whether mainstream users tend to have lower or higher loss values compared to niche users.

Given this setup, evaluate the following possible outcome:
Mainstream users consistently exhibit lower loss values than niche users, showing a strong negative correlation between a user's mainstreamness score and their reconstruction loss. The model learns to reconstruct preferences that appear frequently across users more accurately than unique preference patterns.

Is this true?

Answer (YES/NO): YES